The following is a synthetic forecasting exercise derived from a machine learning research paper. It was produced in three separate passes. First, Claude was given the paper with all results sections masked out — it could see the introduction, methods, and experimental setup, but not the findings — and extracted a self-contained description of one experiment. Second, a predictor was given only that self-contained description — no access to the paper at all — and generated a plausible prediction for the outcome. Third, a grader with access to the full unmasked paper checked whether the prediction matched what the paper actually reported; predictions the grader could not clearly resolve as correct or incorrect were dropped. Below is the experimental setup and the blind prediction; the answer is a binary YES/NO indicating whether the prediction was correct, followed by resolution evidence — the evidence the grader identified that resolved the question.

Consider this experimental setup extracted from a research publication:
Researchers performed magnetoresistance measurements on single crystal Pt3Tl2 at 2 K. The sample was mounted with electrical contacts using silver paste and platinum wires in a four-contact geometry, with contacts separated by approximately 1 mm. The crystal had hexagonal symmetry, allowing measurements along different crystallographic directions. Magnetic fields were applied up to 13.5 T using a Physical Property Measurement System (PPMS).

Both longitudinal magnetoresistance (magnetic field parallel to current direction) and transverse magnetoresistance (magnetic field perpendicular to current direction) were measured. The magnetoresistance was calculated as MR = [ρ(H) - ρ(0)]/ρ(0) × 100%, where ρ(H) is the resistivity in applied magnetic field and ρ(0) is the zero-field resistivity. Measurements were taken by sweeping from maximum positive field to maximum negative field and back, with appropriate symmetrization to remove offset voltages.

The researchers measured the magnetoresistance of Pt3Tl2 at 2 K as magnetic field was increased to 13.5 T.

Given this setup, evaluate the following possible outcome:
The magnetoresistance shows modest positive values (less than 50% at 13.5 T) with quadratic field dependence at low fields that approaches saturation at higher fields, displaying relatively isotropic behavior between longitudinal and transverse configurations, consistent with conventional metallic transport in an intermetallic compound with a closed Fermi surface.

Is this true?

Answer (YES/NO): NO